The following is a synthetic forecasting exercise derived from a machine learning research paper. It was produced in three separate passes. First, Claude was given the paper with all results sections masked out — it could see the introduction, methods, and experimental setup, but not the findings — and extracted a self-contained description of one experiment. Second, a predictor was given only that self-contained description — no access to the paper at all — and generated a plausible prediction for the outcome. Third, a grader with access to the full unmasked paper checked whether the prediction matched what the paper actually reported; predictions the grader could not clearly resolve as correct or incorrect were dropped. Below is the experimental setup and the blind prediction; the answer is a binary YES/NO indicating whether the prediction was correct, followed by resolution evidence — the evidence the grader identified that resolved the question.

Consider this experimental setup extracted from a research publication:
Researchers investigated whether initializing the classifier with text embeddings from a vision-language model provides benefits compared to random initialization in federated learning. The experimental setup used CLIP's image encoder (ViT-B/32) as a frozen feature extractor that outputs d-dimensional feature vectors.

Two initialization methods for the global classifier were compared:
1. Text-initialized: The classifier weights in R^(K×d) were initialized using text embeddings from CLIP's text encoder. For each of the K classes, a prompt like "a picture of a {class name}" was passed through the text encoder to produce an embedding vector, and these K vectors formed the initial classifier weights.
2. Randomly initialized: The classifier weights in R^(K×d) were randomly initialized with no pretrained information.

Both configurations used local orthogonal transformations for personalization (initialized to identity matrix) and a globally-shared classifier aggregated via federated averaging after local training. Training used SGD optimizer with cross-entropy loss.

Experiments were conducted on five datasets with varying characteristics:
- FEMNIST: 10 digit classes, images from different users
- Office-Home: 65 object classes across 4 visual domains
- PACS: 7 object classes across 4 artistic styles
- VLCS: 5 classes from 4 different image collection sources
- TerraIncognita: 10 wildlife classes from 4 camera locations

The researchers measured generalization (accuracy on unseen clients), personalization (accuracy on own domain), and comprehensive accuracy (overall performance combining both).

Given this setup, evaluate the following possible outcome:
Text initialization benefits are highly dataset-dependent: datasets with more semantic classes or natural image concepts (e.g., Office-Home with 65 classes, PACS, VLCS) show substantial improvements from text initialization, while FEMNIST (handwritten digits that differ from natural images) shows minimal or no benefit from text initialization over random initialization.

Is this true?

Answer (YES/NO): NO